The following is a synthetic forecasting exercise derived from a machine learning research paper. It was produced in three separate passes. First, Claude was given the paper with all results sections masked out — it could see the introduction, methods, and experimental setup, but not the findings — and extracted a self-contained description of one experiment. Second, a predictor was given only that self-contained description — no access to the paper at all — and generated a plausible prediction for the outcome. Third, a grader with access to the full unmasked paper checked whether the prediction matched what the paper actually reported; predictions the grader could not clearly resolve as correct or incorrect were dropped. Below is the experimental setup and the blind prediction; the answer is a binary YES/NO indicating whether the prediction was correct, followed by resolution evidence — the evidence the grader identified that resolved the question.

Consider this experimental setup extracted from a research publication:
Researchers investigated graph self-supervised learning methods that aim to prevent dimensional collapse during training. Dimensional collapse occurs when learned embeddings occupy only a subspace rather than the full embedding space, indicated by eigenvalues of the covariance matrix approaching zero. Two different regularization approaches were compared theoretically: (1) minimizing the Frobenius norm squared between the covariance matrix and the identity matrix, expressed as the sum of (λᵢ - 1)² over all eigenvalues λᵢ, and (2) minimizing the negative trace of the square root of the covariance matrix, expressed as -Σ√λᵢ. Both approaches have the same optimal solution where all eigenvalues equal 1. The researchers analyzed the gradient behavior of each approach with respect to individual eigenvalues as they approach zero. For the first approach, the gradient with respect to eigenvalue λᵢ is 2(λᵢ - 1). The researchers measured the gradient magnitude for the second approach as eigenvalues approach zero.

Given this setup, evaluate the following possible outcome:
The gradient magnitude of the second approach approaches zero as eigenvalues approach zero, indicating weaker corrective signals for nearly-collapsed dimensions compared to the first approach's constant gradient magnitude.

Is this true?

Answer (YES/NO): NO